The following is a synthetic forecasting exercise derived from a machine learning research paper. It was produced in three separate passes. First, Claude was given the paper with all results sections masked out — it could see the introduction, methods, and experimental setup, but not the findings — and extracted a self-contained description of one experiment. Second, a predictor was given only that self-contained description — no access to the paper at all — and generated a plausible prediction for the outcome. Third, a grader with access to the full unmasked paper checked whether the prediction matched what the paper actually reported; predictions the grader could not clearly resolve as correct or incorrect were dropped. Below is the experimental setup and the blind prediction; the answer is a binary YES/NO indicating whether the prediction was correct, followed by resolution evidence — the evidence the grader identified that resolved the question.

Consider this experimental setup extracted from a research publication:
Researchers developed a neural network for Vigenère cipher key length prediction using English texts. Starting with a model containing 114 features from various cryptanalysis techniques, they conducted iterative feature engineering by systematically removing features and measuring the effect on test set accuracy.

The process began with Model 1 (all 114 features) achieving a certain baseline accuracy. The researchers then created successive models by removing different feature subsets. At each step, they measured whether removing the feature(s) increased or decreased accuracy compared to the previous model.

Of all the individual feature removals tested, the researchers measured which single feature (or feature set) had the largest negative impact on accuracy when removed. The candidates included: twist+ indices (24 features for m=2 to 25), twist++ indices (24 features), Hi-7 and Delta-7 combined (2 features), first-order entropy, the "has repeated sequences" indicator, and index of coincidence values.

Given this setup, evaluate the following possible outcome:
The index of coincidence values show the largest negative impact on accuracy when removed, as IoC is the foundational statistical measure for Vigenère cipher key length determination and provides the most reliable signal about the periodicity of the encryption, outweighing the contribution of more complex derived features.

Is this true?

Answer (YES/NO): NO